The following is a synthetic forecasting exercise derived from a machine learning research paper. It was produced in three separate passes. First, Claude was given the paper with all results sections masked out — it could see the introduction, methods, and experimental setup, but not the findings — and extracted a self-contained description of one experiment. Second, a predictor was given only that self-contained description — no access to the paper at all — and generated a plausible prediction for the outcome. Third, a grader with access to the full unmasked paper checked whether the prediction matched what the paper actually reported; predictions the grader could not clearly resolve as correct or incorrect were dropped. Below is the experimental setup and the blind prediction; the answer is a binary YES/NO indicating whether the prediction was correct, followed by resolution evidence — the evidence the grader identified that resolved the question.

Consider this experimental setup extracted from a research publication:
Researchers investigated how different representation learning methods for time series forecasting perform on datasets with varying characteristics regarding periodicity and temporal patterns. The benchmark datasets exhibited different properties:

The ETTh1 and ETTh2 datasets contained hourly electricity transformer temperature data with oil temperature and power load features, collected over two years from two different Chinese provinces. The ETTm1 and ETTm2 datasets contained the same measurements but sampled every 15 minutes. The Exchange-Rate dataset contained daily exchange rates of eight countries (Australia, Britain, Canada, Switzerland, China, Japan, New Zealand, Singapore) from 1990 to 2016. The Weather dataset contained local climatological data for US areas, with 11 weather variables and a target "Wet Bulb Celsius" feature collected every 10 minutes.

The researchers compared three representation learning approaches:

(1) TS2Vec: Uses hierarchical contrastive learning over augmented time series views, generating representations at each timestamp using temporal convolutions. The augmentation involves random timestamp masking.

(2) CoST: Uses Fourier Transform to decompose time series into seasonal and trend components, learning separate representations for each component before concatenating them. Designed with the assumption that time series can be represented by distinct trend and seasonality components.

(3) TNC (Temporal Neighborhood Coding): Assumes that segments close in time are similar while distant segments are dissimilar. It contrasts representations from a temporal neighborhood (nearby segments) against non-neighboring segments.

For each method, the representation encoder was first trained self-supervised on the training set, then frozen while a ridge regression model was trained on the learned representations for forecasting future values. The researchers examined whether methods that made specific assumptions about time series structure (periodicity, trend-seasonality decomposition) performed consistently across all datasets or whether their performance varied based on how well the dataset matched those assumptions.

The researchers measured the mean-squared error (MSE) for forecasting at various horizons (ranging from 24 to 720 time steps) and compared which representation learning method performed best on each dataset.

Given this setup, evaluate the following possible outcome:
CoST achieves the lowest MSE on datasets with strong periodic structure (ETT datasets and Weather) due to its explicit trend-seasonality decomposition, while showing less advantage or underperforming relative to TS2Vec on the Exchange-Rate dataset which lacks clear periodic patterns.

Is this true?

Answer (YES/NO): NO